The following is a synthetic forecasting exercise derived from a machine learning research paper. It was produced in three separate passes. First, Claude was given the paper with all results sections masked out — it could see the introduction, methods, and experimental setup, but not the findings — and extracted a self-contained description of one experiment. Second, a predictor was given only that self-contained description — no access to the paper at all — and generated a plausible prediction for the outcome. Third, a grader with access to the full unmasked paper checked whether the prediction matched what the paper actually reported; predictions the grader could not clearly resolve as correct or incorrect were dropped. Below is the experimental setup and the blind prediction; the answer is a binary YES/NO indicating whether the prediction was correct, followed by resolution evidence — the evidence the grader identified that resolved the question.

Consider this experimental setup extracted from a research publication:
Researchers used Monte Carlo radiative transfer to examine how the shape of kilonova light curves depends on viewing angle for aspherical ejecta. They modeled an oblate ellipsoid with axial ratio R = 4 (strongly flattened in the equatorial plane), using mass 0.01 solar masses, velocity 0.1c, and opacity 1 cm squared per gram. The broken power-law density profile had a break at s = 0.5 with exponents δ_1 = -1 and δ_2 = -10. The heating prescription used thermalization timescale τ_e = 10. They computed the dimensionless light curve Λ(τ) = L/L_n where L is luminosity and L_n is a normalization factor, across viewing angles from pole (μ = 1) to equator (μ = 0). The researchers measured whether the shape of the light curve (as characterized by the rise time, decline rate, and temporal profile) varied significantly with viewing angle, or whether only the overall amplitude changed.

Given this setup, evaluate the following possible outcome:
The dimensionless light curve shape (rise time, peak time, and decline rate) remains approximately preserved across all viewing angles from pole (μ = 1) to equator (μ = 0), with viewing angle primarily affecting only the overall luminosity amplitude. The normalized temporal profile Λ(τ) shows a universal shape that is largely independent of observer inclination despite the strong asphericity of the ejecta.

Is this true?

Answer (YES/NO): YES